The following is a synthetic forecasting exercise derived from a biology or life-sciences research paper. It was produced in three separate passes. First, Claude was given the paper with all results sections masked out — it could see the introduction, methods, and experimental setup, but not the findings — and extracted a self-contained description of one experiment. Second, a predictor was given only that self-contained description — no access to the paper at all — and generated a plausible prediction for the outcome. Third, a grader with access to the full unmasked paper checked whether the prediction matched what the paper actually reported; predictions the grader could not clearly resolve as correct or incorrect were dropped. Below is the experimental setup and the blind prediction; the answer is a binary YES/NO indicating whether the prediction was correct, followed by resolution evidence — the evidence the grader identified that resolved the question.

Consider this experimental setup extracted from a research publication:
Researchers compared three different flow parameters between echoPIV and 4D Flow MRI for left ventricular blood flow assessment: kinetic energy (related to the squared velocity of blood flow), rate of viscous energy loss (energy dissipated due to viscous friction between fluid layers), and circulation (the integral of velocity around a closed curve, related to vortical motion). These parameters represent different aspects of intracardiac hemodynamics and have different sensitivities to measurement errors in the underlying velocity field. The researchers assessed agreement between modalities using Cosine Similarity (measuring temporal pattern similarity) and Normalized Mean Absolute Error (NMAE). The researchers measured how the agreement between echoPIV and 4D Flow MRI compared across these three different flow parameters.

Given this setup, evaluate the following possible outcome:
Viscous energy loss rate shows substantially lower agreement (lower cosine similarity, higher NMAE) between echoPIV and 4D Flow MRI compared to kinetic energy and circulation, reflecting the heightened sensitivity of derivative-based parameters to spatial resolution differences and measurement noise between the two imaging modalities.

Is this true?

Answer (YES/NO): NO